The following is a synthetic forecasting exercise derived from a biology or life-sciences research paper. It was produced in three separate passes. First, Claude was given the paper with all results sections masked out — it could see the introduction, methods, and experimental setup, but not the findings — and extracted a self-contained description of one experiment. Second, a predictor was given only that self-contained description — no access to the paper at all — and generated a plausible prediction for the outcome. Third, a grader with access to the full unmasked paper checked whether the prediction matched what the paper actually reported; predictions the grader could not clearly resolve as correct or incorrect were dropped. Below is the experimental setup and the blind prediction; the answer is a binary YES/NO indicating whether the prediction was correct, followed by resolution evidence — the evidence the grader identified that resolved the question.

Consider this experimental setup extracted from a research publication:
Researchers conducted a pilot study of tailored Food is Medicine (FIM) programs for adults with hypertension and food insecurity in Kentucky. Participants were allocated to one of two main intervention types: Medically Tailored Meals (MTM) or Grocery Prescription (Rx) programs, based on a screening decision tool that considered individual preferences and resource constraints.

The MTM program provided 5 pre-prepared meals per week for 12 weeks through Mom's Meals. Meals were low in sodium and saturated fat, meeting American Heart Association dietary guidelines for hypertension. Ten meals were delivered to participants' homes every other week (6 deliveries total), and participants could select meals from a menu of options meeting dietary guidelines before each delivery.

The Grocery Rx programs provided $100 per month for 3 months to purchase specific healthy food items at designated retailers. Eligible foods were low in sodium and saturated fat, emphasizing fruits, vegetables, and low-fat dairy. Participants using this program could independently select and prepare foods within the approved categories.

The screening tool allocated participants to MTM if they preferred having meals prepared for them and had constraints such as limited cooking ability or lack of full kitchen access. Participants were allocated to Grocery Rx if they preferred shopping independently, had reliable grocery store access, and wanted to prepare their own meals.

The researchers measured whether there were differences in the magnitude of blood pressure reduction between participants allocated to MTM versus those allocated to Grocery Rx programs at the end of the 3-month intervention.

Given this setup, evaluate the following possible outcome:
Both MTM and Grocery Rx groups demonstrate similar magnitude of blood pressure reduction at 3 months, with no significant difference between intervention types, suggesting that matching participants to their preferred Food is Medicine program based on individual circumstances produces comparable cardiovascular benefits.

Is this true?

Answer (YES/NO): NO